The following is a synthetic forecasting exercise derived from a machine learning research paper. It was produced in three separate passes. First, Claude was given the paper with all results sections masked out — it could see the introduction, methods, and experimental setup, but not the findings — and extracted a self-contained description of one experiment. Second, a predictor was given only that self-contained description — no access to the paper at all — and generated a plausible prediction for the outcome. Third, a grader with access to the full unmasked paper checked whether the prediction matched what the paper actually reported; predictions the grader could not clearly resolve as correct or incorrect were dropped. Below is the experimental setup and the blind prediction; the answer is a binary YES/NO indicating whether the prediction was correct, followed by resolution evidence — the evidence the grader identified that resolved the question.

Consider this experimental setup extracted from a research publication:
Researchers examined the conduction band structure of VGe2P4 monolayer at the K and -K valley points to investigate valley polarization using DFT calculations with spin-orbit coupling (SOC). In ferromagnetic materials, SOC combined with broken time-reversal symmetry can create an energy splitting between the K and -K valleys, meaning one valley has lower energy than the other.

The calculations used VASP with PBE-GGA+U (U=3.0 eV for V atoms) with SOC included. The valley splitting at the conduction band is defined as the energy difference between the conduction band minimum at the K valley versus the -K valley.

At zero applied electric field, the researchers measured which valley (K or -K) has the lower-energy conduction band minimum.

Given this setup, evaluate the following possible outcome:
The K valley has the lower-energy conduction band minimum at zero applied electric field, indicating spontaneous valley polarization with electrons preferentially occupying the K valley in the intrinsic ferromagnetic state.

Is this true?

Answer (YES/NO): NO